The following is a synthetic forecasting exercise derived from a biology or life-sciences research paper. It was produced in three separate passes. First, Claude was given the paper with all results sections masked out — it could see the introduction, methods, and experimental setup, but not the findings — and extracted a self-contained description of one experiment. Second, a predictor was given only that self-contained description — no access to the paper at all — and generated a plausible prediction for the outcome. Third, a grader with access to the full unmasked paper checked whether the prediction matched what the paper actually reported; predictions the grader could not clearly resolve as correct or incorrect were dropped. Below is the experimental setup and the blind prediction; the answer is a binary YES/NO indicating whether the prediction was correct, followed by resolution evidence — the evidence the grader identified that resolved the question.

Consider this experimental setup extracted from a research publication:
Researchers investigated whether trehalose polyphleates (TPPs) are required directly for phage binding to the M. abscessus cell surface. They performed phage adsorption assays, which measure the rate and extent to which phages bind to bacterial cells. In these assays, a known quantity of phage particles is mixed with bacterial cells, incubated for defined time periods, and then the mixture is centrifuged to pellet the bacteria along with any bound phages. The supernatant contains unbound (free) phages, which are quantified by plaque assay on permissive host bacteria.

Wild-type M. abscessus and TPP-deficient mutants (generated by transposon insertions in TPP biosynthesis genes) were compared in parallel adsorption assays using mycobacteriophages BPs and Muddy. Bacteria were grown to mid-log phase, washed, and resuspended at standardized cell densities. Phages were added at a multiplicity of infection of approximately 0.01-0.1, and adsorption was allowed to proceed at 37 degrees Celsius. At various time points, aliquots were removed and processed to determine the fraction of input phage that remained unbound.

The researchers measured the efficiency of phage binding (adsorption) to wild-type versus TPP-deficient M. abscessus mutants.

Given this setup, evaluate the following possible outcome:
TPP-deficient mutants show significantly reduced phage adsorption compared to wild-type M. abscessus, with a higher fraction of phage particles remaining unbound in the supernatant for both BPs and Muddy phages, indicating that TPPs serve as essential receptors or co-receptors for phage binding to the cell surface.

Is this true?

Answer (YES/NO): NO